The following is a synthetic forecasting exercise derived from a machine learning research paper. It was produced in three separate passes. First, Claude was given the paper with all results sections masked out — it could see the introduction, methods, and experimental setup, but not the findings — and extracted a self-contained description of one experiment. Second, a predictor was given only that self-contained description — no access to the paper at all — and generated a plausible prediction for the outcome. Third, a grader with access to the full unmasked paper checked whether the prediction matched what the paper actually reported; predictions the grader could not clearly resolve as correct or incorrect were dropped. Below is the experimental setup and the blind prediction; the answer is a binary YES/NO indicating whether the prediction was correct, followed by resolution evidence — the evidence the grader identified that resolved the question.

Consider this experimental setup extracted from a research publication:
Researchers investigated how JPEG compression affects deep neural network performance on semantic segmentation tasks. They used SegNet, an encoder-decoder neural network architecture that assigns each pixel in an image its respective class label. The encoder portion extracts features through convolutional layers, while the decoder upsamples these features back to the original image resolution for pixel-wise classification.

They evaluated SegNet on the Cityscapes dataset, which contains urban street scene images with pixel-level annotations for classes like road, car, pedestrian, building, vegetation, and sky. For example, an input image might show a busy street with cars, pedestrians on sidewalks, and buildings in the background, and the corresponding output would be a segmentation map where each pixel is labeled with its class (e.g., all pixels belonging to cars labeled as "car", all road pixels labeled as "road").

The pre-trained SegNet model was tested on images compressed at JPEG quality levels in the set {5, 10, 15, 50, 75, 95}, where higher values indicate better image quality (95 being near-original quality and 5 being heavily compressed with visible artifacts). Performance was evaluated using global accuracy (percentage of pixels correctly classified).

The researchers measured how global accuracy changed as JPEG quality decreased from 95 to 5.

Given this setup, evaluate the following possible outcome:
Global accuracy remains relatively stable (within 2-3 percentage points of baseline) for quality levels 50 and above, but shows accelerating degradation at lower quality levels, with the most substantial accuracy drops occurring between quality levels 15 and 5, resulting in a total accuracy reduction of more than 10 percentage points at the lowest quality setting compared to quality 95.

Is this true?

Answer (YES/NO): NO